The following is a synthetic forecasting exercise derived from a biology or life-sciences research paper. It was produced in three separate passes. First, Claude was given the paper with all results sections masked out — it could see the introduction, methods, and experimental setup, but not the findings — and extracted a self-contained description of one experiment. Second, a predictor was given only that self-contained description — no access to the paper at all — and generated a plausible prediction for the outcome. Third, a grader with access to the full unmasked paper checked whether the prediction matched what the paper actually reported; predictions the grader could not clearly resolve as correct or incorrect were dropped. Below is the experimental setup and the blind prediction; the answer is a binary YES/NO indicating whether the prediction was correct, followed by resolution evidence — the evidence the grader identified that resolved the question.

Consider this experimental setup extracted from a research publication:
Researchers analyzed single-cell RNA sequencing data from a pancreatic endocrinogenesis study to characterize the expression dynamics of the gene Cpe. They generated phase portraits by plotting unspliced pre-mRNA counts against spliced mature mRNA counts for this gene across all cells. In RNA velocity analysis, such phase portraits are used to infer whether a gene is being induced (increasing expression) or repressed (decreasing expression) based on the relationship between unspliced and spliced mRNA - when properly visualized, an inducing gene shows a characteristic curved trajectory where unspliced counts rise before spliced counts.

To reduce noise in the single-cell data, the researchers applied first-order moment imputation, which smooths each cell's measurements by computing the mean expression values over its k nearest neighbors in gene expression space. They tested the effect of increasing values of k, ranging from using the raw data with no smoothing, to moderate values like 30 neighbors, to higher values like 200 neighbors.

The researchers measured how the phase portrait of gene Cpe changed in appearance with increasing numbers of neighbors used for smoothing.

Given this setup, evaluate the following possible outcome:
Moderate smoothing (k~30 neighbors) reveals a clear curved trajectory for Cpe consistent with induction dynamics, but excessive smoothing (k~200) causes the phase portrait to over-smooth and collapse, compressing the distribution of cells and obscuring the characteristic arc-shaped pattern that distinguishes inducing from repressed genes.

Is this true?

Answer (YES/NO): NO